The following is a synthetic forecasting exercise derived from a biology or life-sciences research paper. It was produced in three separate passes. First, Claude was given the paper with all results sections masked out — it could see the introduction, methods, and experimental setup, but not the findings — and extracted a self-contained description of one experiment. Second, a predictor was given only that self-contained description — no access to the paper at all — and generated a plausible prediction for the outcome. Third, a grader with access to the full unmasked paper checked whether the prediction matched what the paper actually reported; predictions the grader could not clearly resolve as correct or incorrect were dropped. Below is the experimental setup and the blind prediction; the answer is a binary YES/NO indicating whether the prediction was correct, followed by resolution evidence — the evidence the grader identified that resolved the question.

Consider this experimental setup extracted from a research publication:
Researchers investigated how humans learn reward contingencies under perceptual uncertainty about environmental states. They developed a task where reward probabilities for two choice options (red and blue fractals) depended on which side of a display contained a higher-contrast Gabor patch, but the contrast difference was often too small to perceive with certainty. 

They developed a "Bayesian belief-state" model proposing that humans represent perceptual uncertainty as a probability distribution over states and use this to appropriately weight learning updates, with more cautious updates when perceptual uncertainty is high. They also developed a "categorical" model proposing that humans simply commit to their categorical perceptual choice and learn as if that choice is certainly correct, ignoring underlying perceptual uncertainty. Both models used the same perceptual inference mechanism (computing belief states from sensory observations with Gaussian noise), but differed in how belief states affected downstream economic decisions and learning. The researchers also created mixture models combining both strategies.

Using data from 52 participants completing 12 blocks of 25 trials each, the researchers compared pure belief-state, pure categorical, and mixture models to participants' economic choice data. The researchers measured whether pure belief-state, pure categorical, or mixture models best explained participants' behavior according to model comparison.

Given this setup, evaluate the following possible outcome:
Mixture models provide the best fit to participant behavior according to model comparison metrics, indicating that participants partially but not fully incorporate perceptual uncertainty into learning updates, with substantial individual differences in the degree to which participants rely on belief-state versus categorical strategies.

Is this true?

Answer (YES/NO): YES